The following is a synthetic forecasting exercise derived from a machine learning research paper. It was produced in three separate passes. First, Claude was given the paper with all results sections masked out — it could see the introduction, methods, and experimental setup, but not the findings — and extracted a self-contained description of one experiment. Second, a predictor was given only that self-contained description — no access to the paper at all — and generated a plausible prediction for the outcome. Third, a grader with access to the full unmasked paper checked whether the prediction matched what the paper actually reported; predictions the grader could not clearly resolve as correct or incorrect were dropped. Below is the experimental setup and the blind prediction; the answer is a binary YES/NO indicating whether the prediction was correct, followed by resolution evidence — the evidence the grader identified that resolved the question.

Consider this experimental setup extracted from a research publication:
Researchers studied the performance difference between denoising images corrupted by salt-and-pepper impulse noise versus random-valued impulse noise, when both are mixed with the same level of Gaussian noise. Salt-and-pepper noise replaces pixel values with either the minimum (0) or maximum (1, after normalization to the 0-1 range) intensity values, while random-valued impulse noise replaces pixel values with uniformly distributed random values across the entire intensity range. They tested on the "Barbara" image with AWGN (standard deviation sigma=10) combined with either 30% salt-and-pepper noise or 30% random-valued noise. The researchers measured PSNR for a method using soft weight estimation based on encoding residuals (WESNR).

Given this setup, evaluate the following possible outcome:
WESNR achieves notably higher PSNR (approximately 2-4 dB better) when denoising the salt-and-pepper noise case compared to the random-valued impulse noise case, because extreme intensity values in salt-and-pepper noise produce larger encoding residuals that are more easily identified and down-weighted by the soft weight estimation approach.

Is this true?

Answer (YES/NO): YES